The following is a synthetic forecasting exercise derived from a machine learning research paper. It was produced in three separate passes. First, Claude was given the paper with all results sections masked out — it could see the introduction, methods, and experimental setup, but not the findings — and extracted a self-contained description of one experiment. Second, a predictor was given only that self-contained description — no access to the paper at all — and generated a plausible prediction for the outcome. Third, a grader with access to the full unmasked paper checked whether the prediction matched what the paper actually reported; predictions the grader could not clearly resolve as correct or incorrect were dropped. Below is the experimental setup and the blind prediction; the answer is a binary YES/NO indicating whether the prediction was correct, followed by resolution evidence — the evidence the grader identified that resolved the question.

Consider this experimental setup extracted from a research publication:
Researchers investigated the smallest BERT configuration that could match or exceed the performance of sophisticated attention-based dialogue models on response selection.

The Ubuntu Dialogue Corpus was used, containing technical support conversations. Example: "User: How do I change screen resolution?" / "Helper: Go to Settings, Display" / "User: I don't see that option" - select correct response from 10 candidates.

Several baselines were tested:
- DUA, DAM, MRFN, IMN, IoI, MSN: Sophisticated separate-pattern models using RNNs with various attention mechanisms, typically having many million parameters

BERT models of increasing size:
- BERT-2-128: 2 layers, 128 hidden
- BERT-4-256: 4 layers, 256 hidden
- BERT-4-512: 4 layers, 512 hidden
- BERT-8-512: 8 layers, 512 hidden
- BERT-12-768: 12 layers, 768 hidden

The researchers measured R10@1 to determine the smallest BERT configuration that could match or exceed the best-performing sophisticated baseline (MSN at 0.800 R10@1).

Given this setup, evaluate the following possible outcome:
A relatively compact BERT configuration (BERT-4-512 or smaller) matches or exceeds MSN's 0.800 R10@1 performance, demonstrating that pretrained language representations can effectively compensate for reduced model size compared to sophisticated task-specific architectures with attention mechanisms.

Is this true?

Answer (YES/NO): NO